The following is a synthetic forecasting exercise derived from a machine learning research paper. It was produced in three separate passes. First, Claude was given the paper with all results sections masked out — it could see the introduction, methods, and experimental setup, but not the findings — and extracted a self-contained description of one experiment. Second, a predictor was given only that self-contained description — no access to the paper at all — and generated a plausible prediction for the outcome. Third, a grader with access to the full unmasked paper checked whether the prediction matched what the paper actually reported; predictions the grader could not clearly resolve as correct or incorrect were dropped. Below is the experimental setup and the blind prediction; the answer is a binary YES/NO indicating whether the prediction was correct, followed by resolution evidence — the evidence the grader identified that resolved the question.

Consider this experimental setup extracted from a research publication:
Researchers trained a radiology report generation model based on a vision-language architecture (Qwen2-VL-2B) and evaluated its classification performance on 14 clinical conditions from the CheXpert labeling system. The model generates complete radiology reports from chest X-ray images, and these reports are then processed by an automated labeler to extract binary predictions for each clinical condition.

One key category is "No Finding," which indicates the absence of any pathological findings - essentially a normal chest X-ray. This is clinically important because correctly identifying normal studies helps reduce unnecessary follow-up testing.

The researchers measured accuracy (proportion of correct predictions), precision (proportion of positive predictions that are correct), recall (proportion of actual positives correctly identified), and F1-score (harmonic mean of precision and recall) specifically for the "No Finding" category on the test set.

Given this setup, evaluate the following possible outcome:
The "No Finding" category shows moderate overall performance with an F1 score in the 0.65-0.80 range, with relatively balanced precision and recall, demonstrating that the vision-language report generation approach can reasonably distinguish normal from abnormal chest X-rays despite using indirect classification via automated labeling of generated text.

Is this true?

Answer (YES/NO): NO